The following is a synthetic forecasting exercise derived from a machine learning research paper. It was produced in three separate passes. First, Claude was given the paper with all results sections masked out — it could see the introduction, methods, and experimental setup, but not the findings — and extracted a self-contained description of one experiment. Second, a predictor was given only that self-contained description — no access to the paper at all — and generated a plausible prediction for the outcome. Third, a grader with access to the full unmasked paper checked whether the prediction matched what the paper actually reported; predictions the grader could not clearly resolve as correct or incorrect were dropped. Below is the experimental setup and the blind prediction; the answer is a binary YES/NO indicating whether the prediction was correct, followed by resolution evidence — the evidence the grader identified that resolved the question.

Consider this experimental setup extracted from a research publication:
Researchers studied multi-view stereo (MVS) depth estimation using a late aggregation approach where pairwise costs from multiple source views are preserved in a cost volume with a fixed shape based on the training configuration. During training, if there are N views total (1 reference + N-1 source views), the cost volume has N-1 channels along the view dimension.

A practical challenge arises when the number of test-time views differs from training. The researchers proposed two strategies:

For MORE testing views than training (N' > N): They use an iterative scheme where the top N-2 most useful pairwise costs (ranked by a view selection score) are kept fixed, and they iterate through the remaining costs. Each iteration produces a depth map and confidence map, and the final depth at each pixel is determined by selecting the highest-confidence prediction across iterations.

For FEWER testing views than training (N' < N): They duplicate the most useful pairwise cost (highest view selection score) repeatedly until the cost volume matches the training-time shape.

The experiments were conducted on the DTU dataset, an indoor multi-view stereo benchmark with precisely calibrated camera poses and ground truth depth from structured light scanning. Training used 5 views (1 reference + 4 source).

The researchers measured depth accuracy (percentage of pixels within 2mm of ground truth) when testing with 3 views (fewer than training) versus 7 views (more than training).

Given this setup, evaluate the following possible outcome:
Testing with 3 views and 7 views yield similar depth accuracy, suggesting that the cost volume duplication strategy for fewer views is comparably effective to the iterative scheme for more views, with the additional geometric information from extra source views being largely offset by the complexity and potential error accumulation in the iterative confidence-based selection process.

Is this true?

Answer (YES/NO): NO